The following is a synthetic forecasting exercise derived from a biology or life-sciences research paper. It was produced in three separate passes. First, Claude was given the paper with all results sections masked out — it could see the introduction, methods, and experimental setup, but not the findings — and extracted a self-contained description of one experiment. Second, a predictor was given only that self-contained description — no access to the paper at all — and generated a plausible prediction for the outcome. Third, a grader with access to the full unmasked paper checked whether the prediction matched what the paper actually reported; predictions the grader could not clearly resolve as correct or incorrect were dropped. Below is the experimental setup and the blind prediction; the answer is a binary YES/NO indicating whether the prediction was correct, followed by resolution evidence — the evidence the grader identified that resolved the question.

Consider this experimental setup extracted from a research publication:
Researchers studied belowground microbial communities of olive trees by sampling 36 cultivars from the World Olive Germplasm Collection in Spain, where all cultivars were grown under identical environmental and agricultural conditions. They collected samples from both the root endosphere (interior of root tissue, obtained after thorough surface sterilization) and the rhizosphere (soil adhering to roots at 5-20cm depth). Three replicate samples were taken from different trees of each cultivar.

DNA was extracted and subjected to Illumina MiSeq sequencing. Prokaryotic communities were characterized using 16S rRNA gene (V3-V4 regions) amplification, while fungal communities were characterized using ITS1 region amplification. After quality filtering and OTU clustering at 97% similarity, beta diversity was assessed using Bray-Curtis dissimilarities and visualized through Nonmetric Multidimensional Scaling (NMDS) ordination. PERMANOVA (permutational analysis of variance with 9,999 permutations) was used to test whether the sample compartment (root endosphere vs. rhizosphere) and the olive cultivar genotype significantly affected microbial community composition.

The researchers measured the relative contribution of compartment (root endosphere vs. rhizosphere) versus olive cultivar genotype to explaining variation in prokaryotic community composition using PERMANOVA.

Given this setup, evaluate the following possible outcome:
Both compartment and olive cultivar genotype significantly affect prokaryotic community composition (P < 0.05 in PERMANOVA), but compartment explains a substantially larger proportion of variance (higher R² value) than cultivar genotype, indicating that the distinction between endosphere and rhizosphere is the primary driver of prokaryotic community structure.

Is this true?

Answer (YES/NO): NO